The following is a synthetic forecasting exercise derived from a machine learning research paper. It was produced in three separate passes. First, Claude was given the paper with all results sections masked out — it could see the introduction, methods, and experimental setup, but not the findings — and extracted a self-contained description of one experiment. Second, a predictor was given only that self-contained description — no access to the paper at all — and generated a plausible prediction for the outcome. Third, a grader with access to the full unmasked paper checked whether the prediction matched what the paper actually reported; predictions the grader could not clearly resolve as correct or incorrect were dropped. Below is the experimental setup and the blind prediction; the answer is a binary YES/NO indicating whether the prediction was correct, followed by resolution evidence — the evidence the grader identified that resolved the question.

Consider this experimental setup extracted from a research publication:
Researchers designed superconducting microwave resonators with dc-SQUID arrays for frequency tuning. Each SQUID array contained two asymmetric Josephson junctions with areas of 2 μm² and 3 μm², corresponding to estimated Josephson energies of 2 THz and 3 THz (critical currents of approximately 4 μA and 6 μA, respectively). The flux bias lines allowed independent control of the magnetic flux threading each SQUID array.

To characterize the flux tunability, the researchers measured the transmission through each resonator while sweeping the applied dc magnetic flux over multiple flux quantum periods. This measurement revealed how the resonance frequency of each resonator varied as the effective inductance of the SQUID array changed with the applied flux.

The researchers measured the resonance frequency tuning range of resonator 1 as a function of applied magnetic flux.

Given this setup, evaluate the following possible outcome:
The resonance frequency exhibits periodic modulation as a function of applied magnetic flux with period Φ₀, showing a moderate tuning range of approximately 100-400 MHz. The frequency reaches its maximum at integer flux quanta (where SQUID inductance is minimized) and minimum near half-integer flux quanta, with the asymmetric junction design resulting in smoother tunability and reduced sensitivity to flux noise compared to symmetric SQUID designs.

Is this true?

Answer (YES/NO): NO